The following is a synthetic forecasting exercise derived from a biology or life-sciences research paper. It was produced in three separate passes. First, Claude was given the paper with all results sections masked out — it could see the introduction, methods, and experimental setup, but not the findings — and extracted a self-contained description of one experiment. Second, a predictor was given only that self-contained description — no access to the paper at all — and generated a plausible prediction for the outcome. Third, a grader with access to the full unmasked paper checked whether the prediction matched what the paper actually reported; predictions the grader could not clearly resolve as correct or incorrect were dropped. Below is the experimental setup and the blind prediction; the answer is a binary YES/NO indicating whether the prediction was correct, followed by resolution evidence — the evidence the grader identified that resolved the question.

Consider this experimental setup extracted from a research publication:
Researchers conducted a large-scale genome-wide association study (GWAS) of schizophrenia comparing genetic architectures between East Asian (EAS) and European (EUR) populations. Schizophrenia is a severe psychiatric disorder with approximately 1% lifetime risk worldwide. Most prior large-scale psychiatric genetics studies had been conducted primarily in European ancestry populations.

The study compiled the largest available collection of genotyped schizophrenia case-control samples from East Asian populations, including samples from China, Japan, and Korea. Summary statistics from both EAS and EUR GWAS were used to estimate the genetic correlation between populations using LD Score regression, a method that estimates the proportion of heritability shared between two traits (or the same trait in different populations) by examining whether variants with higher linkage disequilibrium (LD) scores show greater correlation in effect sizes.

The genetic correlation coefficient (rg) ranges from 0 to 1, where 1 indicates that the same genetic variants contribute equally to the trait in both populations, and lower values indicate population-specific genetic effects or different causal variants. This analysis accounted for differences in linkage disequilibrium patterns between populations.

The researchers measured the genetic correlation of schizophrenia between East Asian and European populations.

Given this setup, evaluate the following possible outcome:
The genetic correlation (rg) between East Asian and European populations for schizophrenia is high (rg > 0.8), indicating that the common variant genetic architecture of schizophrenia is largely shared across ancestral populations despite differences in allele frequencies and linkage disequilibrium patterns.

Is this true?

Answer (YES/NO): YES